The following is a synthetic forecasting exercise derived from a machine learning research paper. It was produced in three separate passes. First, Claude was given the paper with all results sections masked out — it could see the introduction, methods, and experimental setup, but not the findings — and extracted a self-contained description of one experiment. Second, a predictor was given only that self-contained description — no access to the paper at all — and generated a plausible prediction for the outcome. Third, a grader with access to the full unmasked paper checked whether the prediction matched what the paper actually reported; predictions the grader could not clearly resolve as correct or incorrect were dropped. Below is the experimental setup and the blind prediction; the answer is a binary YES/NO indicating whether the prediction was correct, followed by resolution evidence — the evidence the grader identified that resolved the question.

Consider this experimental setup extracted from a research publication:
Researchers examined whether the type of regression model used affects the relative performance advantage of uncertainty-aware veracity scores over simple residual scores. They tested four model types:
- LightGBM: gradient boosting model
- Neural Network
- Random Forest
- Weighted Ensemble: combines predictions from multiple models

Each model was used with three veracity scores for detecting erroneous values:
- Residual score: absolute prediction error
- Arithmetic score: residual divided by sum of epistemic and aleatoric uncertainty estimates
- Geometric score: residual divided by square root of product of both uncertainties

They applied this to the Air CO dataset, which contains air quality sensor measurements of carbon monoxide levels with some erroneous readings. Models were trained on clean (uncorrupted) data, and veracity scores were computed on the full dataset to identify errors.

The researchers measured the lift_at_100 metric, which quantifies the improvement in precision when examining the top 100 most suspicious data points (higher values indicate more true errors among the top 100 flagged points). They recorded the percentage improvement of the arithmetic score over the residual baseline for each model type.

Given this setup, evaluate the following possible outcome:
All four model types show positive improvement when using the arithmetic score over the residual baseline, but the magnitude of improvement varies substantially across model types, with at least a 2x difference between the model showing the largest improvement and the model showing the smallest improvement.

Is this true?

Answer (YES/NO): YES